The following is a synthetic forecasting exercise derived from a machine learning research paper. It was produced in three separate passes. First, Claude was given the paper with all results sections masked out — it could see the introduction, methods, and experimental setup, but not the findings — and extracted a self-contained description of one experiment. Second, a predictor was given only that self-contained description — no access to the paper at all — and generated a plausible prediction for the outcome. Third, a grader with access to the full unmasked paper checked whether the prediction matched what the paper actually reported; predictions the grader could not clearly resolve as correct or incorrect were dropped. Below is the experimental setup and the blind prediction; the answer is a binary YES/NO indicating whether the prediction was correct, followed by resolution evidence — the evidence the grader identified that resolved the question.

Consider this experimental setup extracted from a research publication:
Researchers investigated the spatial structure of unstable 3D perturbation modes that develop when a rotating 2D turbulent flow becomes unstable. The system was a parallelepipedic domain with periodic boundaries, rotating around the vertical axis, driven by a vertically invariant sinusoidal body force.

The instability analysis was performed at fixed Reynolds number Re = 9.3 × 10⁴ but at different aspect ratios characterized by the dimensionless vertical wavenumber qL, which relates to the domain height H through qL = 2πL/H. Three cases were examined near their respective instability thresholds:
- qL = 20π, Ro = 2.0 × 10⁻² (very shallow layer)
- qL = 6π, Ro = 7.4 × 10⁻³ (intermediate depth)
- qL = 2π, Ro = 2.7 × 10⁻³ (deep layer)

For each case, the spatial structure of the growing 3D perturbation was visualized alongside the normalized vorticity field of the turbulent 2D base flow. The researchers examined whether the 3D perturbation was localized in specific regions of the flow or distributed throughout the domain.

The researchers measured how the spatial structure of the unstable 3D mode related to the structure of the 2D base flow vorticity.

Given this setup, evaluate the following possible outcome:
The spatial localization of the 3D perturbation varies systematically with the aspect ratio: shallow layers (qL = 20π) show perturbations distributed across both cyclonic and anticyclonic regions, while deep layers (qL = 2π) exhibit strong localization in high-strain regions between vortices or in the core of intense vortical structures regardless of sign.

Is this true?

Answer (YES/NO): NO